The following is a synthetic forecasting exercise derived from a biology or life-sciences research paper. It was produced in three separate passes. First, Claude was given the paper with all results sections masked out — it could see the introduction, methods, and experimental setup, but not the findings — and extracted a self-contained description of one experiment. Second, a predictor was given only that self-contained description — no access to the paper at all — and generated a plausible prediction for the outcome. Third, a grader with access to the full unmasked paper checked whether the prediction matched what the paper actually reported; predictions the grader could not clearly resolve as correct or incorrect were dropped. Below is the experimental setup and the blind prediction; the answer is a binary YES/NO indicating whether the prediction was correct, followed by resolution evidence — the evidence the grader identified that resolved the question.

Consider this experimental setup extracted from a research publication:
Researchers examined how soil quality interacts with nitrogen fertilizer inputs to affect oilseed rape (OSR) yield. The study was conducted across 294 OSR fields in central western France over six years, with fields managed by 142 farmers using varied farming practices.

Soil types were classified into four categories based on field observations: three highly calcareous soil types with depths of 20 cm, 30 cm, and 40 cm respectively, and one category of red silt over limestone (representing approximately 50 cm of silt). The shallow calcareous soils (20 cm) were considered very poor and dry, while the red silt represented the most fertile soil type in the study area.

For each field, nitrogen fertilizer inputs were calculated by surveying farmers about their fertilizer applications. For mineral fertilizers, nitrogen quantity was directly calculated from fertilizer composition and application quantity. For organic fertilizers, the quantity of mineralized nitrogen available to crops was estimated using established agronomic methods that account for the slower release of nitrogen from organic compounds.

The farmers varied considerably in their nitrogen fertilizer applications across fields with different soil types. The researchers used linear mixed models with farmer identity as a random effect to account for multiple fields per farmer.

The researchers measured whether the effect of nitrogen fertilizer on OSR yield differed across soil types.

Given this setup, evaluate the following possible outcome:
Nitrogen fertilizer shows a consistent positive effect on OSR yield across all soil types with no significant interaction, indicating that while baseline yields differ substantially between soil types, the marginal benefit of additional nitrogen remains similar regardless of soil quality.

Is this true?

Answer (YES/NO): NO